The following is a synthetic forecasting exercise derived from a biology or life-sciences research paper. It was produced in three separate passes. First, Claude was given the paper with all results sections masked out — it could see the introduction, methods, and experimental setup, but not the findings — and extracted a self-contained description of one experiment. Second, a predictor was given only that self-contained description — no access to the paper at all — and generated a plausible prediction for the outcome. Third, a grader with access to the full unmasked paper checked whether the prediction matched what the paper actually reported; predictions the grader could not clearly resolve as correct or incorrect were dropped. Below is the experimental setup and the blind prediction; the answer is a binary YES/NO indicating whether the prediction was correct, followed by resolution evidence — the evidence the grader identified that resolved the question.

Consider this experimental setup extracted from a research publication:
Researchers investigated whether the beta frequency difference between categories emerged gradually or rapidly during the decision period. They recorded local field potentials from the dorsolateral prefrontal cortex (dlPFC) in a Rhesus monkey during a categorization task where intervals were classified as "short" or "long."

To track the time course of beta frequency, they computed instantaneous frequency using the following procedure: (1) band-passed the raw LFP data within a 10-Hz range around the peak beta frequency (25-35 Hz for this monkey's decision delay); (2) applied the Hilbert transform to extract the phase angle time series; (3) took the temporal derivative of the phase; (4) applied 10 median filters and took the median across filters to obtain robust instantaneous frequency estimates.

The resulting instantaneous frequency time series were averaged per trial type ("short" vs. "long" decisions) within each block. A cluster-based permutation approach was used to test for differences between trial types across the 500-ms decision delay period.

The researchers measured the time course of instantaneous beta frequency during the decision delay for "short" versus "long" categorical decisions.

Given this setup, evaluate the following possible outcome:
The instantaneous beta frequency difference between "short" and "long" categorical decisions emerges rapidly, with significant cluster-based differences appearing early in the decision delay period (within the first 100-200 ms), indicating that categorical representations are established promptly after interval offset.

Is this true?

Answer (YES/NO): YES